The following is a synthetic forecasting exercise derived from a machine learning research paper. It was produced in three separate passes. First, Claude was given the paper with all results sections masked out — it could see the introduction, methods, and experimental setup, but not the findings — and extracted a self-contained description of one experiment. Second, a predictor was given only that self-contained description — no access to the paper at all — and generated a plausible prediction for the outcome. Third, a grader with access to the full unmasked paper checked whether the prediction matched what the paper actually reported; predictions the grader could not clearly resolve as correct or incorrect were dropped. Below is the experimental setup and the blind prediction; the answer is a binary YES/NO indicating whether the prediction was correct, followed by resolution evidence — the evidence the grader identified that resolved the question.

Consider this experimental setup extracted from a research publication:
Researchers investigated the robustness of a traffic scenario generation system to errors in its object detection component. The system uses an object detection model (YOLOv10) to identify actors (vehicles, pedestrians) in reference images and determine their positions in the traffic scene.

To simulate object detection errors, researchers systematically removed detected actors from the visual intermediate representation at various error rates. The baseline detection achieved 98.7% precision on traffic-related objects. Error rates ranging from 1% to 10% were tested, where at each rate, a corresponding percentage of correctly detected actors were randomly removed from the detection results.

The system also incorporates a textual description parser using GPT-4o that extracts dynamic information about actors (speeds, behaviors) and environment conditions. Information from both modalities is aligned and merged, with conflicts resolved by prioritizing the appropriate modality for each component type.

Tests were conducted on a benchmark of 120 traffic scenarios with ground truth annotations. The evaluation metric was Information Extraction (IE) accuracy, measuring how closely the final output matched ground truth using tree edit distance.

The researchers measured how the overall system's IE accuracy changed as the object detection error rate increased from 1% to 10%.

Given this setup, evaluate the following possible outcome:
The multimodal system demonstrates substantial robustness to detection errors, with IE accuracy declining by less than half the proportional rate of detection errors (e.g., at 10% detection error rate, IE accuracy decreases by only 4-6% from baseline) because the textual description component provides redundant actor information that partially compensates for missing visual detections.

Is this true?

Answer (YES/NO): NO